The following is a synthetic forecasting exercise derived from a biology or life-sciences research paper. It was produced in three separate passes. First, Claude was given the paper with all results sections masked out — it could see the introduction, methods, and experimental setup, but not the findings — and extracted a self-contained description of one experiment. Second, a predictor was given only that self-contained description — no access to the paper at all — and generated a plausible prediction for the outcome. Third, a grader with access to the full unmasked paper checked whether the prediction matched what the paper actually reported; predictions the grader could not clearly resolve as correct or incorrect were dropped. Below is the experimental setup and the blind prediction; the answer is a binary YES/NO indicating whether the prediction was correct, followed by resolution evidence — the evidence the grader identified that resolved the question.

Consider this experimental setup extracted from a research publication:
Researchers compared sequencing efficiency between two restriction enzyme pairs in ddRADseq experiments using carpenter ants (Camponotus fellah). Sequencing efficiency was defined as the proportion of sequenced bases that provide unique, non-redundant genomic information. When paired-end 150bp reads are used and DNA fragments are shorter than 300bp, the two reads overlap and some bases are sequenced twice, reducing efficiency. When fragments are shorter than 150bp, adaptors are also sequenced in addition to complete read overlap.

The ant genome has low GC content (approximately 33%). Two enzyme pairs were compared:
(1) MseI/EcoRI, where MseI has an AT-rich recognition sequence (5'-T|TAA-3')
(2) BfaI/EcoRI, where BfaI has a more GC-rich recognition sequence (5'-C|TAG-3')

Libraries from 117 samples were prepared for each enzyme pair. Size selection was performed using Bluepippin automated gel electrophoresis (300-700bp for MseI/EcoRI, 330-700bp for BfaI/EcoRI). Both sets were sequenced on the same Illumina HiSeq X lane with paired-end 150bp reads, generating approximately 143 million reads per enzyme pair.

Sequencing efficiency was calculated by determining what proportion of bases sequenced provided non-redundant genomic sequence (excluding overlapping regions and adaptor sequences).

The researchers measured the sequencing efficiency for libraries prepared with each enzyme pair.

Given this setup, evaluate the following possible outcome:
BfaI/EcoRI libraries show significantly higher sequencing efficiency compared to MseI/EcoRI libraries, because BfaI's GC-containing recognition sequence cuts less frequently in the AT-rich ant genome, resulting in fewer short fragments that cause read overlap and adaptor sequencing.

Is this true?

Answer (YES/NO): YES